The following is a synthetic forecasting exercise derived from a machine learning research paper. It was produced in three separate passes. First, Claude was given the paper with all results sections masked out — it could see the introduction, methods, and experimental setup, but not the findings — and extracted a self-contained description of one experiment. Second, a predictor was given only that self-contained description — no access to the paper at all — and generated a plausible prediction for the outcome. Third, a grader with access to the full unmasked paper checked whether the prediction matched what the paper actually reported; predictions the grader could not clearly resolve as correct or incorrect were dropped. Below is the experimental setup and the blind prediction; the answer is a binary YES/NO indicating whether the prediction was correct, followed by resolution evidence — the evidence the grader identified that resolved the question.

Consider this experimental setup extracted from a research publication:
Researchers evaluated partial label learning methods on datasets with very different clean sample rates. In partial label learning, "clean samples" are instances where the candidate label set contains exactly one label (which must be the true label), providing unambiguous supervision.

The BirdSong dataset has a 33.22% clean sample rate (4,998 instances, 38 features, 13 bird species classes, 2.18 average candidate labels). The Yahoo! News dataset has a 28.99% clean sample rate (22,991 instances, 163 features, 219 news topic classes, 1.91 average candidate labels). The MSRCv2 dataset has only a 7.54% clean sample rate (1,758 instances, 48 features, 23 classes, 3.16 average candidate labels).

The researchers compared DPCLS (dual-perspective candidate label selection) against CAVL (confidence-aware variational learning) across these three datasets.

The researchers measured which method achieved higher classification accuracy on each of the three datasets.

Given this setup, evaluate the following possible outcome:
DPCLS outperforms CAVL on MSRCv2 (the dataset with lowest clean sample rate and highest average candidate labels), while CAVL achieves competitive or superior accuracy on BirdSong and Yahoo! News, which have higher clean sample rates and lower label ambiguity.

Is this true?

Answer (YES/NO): NO